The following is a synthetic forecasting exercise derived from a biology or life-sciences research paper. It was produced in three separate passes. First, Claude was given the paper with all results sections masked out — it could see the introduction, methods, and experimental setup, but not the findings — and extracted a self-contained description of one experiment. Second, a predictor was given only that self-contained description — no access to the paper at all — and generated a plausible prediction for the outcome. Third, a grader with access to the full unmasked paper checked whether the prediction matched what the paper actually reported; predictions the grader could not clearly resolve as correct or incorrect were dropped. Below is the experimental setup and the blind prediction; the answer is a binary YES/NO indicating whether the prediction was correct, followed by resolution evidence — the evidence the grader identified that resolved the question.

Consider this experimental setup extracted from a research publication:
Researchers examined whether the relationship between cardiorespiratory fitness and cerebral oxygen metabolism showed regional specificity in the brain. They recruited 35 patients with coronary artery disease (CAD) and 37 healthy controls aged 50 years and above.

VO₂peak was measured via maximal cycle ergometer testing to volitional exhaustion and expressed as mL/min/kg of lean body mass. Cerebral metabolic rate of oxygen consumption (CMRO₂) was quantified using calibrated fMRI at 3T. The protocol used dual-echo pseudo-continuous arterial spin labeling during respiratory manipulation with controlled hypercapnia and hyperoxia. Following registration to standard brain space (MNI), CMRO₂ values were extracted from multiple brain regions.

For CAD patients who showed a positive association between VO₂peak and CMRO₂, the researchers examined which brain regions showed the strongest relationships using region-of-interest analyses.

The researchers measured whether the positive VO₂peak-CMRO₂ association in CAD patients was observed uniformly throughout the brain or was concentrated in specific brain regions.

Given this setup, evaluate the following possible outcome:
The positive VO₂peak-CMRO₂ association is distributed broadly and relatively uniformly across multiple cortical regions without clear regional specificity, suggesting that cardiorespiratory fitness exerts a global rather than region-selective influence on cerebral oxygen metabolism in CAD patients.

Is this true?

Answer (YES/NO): NO